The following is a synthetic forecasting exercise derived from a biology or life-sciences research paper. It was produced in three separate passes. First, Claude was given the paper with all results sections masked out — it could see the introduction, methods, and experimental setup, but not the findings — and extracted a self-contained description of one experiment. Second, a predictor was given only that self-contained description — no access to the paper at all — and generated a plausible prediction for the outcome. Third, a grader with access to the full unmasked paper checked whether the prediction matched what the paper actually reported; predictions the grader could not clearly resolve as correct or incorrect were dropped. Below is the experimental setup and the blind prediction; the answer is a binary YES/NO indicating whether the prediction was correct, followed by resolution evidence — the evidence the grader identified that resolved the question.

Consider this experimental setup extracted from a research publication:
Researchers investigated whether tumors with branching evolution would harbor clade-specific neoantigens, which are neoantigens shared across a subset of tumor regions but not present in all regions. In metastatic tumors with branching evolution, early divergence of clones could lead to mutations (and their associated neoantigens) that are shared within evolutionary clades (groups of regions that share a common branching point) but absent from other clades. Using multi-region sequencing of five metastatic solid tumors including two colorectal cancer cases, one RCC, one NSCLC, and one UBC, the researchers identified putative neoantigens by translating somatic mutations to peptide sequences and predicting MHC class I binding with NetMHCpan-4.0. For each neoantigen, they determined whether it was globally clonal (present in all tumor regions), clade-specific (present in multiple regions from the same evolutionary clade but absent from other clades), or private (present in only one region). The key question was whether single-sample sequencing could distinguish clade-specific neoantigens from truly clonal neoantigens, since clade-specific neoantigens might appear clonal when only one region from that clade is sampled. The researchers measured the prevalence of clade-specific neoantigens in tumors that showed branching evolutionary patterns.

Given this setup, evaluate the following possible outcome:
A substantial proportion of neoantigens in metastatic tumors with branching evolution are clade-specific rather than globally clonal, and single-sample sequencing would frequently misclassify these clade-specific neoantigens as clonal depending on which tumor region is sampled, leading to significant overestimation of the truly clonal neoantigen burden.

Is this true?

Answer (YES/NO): YES